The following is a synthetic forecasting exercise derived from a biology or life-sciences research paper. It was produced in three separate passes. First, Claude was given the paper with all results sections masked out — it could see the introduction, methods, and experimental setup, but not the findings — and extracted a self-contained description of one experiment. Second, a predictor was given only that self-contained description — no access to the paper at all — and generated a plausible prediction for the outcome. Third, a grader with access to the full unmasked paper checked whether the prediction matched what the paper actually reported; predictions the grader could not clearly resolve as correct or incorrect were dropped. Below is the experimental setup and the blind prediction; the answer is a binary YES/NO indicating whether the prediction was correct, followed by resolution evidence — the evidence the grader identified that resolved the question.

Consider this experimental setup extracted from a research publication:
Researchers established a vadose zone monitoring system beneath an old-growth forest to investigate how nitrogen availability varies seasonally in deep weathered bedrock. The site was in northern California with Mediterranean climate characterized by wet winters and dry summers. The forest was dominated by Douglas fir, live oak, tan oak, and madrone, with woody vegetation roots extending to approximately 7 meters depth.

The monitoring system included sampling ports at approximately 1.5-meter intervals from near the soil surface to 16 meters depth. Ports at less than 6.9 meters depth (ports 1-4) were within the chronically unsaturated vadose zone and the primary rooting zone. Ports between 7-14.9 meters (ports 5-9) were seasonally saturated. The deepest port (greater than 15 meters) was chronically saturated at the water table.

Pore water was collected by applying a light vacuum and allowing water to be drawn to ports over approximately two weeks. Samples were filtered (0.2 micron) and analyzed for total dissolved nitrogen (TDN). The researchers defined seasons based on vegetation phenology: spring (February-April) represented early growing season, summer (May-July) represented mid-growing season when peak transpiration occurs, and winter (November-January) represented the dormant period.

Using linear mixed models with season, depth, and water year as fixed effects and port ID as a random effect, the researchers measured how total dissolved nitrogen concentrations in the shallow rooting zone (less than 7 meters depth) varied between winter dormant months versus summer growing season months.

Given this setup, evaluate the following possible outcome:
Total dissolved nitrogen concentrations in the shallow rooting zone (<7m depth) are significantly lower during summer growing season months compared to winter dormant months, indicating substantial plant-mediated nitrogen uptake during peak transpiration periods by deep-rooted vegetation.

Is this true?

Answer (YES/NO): NO